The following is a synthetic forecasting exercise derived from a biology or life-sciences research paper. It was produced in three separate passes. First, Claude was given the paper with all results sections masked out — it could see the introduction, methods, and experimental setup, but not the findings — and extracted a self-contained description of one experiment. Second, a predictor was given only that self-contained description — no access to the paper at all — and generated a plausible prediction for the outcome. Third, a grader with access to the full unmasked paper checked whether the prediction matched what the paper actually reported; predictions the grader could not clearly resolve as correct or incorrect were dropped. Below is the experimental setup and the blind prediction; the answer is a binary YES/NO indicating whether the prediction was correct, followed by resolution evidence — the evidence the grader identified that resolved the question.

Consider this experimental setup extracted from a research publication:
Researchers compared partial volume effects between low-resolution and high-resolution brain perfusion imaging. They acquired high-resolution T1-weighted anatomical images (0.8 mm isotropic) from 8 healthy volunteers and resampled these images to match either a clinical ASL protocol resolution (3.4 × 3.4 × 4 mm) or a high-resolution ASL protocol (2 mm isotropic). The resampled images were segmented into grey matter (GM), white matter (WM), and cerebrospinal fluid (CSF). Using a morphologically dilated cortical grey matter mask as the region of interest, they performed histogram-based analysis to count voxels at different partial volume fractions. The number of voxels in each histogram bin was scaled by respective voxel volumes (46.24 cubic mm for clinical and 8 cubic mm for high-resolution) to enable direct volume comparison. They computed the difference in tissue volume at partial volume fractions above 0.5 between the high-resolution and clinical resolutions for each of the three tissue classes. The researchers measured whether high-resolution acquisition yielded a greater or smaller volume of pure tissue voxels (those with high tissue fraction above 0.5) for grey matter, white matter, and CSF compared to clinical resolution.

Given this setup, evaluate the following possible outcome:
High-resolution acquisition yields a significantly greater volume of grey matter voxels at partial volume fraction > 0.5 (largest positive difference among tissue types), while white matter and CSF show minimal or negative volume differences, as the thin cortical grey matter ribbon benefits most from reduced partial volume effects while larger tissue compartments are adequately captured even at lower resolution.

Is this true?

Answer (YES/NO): NO